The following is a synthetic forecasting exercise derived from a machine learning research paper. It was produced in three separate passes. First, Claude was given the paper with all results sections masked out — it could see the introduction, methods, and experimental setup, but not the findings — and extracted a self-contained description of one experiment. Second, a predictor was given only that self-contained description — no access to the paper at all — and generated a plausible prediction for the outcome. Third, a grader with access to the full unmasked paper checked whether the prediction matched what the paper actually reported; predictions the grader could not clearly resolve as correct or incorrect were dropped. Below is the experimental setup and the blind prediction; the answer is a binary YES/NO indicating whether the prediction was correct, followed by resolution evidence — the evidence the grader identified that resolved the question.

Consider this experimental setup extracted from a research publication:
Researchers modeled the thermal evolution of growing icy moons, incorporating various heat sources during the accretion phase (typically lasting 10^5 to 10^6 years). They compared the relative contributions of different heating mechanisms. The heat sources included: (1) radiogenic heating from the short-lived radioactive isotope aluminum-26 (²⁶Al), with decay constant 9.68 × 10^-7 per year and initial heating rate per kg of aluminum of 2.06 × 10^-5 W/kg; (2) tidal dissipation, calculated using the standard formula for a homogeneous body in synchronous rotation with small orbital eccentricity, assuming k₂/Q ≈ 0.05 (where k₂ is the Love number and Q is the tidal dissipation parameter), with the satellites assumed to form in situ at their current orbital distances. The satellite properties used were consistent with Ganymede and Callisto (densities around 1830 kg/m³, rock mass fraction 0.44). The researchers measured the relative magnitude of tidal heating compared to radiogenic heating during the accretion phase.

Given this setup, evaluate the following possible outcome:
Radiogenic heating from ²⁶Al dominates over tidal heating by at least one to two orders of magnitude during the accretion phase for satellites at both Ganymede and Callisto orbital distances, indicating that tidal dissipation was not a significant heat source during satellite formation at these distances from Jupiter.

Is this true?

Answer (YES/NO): YES